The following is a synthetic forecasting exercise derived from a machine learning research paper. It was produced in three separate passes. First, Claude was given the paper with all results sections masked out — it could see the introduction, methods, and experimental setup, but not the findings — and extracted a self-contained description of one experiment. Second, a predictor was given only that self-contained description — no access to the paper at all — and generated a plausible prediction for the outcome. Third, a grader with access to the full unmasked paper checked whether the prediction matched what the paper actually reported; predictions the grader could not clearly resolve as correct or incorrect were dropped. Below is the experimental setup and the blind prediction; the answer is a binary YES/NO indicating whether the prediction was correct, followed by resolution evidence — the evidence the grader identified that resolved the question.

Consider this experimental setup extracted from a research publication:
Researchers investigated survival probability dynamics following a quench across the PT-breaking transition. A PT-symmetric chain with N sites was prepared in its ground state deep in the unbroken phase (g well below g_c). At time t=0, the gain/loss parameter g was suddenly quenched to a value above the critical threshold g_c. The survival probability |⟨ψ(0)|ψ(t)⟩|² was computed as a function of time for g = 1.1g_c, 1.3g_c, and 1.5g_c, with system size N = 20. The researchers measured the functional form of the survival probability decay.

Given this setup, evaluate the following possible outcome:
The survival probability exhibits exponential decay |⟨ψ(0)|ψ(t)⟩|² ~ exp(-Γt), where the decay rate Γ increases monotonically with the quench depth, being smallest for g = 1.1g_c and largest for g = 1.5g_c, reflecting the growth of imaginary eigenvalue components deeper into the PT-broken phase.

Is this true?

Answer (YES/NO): NO